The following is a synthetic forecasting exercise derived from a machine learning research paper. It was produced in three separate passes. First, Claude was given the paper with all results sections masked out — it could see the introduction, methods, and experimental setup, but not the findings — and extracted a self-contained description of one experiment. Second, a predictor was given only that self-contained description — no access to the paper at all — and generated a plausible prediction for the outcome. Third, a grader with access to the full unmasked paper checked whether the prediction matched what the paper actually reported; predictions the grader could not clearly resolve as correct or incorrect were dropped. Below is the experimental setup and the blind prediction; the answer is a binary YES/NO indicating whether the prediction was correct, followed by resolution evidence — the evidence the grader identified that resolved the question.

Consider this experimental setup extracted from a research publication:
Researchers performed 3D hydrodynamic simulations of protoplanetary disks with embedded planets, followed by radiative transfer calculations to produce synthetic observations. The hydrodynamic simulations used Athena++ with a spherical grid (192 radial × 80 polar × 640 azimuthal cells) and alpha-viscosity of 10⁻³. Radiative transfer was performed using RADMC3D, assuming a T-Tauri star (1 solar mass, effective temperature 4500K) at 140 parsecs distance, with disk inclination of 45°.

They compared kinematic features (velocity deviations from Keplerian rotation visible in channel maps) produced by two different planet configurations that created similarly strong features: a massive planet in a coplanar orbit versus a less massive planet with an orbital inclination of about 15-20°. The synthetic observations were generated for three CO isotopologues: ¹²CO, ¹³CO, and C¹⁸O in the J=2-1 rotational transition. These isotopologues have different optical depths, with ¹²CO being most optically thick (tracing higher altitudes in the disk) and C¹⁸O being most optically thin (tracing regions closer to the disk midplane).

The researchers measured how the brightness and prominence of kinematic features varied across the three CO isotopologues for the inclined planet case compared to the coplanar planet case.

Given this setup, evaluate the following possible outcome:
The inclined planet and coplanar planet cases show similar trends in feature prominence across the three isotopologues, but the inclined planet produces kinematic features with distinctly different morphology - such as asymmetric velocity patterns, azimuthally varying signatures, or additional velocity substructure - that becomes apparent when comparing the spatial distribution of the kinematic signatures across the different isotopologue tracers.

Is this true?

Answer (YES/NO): NO